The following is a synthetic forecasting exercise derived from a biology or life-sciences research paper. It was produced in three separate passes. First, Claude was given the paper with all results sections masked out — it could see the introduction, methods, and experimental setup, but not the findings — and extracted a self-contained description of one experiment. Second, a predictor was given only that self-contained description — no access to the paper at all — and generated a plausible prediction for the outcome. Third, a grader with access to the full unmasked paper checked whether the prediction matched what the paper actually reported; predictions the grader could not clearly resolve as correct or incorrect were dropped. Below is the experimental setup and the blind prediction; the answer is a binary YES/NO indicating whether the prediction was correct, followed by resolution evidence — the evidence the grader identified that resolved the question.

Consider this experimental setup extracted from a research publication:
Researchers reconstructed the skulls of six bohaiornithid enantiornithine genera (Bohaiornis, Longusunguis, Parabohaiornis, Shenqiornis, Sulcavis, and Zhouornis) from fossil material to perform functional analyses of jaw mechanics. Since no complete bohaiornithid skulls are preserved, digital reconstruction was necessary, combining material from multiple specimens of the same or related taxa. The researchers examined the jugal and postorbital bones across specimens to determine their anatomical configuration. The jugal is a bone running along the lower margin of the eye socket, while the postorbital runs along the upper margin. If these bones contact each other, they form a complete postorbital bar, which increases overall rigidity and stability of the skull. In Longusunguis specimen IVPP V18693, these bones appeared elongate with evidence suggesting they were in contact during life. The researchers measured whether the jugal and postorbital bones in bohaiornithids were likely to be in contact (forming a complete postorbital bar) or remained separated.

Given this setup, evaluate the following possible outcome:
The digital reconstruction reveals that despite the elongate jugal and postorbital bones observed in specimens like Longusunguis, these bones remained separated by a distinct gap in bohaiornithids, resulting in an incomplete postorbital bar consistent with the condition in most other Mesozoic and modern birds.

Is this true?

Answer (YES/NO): NO